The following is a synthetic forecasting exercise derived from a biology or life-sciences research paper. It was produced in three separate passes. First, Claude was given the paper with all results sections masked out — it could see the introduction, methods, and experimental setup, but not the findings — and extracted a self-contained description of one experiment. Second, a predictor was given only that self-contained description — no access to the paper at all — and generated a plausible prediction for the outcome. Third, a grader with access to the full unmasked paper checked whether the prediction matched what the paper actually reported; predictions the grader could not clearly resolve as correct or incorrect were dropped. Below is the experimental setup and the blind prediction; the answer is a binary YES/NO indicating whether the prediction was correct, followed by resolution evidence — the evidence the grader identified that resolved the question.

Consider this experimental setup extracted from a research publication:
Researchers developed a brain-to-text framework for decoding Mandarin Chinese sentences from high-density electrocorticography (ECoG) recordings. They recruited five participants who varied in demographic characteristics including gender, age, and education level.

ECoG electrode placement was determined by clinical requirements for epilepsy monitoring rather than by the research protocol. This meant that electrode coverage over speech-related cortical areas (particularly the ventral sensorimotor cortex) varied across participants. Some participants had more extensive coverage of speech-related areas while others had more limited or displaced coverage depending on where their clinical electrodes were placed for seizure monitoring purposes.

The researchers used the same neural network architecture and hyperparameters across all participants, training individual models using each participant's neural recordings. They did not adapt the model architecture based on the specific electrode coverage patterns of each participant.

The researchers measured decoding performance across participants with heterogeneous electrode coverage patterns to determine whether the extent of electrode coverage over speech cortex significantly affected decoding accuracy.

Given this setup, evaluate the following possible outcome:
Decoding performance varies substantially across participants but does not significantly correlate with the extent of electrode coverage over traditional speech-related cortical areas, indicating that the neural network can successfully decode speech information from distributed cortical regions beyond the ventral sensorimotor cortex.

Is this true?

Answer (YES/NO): NO